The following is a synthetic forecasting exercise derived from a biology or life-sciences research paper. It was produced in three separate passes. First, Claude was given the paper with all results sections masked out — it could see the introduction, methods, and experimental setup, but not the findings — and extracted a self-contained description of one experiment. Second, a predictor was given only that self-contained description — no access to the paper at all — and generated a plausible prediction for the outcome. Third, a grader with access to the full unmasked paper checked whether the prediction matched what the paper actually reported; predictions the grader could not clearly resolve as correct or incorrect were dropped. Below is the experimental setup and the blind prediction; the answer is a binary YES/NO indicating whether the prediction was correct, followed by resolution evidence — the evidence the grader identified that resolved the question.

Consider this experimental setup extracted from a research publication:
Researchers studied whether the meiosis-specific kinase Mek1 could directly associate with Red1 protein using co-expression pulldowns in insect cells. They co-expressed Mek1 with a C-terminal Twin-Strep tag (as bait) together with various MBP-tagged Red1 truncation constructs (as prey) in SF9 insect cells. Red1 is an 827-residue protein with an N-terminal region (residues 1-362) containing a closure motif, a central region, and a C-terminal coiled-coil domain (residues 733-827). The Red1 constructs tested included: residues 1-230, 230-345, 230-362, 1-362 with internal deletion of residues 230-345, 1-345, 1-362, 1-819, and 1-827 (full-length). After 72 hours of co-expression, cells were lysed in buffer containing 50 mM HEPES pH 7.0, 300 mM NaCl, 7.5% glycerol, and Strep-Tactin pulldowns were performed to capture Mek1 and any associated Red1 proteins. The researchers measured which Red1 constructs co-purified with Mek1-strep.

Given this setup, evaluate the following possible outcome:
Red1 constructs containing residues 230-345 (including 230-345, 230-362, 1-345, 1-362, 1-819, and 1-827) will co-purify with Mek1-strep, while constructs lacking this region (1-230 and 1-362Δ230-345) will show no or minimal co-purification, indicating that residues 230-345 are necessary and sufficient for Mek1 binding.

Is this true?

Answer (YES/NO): NO